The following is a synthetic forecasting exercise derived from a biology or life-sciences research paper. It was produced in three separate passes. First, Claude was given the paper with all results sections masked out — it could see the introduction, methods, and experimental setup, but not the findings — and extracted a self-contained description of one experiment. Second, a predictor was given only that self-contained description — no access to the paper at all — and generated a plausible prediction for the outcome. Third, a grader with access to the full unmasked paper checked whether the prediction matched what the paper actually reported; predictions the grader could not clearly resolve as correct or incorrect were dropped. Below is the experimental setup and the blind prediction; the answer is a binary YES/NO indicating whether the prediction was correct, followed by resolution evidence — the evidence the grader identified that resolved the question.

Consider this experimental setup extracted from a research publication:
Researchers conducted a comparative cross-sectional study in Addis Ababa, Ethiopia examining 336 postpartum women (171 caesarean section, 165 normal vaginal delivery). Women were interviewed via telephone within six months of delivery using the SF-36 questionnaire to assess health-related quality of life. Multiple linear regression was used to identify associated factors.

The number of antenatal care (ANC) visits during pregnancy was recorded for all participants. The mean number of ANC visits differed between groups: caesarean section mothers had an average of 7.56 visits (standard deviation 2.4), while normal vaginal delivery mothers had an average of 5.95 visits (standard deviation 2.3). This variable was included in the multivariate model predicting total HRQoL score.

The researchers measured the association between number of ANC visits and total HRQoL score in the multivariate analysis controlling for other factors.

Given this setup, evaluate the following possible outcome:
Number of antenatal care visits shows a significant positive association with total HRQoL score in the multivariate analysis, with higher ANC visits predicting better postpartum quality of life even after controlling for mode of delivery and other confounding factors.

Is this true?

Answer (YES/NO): NO